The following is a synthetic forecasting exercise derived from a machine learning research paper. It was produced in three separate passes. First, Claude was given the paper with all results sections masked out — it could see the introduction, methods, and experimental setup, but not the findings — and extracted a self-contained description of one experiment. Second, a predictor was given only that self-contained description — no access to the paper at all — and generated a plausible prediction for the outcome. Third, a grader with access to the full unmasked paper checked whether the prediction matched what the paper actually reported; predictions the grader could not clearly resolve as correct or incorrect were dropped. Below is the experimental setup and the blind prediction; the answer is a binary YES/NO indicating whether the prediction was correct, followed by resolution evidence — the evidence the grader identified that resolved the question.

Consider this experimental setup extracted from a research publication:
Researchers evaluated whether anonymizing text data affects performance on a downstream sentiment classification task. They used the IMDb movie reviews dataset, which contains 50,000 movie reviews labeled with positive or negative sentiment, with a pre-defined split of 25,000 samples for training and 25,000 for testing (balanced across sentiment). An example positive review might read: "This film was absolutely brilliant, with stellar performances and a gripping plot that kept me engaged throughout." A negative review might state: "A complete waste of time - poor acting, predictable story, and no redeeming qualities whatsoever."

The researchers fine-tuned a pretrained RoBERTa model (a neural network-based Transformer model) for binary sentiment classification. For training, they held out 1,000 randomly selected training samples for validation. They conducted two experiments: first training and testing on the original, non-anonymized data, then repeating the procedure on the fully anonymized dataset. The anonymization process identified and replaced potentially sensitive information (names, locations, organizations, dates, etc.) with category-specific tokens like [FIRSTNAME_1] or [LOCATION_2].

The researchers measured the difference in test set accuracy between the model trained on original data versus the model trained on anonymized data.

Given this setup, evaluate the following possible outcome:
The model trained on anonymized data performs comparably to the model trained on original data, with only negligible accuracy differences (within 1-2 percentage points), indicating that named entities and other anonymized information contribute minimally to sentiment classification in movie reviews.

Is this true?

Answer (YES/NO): YES